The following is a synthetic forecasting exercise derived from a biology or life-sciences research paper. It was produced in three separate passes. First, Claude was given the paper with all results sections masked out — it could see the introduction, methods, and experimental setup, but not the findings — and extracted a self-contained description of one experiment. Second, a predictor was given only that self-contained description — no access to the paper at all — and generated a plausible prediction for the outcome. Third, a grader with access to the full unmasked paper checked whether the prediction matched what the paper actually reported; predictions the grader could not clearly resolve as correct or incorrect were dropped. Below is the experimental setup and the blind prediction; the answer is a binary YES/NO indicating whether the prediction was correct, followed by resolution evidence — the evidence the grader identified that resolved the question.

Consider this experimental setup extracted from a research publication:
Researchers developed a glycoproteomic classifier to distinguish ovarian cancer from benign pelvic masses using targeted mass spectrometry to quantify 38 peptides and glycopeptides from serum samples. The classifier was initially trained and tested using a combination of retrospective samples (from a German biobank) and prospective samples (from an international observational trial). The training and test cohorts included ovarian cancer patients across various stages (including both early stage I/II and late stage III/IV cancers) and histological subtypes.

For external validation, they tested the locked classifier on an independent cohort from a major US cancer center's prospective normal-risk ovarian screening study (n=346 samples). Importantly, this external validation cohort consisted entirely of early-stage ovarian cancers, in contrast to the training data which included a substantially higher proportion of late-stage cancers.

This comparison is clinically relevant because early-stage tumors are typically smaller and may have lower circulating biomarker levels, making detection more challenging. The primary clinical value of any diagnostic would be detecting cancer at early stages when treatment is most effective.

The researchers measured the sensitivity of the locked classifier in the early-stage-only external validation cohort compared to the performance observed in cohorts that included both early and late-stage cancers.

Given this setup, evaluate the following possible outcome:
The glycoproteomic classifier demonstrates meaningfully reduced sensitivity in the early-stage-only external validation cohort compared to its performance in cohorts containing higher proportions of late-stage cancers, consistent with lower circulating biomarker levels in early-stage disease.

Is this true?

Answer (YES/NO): YES